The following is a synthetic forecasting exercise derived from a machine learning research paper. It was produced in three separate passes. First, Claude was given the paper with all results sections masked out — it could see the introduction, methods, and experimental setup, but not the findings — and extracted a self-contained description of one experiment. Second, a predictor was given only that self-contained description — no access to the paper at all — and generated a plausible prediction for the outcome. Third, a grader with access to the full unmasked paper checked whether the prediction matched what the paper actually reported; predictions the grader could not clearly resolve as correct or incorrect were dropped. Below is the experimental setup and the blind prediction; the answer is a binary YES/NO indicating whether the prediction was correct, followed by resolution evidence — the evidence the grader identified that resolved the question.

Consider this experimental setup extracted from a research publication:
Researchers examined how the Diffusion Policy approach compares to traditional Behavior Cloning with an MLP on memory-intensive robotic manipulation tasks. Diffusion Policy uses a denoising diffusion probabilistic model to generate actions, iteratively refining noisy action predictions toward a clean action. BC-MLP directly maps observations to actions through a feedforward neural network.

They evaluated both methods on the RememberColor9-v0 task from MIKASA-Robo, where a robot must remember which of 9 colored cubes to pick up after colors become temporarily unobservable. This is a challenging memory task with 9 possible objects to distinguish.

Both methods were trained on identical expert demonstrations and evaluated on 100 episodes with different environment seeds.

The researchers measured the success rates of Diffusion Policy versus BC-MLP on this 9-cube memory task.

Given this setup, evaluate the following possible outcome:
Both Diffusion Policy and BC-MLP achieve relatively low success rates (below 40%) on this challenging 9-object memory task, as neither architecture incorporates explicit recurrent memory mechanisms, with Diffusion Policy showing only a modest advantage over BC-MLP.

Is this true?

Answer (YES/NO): YES